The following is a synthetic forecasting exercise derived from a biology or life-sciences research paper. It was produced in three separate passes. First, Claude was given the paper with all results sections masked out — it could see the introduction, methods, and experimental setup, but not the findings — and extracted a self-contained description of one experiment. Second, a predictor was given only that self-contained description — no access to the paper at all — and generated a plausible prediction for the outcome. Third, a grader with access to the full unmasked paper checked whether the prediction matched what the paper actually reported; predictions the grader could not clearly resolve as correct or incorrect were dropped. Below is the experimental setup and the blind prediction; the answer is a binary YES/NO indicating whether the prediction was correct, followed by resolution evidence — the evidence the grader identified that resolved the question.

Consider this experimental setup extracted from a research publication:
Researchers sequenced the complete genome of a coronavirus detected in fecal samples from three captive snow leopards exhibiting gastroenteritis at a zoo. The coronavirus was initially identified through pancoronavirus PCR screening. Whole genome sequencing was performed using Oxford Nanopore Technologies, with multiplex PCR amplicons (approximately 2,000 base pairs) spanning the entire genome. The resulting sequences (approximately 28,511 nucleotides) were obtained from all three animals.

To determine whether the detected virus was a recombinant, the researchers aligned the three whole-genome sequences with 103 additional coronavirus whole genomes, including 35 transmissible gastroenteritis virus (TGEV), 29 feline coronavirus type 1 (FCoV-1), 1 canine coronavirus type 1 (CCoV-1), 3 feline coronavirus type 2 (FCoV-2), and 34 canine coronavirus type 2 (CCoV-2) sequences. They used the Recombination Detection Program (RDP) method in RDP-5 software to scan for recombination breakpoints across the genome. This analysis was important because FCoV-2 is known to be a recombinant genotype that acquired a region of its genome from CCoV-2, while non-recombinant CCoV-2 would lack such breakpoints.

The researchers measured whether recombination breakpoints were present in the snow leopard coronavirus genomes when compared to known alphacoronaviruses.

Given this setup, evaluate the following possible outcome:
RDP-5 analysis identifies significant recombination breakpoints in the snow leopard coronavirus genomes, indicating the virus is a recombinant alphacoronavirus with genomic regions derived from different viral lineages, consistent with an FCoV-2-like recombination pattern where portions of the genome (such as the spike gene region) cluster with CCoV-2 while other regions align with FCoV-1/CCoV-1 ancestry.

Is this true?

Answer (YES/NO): NO